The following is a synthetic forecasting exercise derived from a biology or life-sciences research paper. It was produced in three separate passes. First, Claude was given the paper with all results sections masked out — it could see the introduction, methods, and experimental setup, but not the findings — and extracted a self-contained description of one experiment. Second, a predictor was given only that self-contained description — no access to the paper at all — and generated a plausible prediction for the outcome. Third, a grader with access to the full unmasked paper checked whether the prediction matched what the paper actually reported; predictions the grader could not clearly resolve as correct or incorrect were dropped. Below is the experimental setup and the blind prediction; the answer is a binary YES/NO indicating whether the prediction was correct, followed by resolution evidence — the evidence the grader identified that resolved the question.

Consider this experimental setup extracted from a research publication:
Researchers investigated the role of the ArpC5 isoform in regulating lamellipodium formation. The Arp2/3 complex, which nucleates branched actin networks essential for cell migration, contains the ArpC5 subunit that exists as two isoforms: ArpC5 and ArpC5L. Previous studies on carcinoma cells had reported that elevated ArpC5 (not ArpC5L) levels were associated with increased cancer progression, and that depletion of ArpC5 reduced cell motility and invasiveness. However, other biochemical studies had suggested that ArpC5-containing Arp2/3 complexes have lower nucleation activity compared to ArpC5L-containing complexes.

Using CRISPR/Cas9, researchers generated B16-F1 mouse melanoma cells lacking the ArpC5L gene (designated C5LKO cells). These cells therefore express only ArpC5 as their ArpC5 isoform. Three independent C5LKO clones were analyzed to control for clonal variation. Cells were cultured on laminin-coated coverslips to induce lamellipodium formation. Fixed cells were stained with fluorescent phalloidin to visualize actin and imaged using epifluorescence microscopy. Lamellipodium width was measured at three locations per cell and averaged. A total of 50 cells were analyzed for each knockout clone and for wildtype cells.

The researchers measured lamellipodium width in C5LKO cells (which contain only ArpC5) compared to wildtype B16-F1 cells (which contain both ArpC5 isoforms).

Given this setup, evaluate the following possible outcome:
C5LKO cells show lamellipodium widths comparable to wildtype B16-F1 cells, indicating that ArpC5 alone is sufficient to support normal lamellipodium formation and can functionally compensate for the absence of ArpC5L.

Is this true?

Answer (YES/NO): NO